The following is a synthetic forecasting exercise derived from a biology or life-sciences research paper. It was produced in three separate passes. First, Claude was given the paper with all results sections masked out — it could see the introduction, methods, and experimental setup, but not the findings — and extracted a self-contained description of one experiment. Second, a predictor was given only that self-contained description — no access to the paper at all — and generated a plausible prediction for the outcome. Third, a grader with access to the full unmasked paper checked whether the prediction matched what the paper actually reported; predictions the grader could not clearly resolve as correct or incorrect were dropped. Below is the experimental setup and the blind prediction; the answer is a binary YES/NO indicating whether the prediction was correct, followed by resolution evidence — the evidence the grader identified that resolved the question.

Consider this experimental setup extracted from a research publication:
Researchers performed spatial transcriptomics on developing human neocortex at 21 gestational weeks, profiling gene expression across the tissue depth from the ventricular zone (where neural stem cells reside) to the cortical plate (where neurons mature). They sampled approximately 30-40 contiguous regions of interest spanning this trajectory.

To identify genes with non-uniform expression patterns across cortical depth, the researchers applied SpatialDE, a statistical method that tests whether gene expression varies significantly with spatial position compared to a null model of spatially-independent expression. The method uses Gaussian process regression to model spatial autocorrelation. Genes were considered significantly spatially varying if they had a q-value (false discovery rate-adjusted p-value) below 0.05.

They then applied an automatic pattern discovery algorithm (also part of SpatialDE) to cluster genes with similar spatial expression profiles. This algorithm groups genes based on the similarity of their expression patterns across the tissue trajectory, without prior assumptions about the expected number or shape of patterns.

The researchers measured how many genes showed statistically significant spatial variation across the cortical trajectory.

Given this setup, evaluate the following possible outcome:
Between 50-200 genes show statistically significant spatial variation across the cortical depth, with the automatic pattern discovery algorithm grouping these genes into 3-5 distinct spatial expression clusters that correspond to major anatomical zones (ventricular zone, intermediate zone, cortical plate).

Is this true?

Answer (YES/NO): NO